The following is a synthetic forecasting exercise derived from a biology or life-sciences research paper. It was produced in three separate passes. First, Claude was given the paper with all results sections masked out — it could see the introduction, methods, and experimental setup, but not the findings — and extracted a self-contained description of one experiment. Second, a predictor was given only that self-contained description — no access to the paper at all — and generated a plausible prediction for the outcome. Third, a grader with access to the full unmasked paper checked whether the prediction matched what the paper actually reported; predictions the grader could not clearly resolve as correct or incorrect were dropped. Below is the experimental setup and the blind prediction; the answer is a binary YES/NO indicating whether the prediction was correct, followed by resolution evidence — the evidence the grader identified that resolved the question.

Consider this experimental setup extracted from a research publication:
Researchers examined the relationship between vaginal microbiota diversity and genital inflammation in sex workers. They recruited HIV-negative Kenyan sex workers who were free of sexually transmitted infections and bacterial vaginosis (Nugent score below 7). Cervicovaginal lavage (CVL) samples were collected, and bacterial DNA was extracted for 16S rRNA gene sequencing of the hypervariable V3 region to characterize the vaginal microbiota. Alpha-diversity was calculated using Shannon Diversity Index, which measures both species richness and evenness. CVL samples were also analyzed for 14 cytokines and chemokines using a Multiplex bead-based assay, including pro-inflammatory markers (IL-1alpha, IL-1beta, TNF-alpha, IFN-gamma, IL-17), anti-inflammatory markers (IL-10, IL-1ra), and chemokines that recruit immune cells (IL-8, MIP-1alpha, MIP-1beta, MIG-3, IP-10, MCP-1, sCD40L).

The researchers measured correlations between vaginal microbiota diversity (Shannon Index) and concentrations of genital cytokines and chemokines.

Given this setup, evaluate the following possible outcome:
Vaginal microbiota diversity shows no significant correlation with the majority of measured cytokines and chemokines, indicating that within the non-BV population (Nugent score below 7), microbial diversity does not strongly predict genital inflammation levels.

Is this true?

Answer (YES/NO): YES